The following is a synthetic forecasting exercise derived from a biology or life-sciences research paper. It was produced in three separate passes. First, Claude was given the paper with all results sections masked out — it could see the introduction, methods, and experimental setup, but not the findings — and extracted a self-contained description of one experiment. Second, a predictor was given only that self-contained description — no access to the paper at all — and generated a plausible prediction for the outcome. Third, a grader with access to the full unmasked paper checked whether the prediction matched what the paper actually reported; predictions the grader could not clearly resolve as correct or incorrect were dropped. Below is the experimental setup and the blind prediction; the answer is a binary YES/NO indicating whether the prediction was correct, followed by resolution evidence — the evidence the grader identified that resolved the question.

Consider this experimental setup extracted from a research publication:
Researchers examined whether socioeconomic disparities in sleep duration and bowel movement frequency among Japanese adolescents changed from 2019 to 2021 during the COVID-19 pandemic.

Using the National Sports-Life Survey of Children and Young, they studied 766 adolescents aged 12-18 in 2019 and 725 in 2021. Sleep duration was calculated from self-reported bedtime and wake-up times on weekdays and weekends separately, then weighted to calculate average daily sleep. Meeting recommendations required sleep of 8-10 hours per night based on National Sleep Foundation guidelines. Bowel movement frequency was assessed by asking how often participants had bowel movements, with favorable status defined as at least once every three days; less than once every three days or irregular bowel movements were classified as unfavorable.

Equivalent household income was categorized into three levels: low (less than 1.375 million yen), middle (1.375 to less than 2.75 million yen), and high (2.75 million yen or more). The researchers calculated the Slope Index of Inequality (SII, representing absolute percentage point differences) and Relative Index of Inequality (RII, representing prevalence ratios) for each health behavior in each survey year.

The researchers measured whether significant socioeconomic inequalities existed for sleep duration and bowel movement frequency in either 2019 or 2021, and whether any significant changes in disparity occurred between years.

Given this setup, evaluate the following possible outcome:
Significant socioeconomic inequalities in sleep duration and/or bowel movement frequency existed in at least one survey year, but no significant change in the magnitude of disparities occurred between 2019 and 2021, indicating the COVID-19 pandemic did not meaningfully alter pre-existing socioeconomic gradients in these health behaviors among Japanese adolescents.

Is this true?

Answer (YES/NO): NO